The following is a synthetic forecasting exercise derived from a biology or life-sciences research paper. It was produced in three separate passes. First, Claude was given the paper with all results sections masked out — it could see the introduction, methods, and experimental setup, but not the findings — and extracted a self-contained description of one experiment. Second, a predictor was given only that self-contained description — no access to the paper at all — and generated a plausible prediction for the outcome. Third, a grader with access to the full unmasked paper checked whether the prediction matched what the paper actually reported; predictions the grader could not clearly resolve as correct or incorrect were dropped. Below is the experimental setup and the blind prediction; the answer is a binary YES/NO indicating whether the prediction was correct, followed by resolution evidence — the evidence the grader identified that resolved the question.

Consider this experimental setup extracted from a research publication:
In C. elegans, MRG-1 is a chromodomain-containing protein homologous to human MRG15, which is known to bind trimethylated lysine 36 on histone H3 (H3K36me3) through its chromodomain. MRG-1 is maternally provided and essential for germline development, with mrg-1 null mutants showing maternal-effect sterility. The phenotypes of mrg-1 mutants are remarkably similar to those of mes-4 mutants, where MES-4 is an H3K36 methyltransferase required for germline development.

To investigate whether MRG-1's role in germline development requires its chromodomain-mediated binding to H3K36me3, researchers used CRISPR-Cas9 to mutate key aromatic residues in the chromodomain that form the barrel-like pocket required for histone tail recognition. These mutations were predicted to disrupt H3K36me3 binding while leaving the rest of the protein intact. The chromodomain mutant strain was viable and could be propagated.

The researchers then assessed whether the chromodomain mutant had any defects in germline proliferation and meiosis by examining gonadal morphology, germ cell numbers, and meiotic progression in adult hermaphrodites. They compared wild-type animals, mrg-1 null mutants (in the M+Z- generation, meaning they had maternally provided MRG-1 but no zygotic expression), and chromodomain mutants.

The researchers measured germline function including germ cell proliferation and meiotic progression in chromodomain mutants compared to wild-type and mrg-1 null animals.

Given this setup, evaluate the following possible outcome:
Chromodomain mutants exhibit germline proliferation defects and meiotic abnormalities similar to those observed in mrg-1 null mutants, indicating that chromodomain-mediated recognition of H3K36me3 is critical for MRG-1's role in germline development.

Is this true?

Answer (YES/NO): NO